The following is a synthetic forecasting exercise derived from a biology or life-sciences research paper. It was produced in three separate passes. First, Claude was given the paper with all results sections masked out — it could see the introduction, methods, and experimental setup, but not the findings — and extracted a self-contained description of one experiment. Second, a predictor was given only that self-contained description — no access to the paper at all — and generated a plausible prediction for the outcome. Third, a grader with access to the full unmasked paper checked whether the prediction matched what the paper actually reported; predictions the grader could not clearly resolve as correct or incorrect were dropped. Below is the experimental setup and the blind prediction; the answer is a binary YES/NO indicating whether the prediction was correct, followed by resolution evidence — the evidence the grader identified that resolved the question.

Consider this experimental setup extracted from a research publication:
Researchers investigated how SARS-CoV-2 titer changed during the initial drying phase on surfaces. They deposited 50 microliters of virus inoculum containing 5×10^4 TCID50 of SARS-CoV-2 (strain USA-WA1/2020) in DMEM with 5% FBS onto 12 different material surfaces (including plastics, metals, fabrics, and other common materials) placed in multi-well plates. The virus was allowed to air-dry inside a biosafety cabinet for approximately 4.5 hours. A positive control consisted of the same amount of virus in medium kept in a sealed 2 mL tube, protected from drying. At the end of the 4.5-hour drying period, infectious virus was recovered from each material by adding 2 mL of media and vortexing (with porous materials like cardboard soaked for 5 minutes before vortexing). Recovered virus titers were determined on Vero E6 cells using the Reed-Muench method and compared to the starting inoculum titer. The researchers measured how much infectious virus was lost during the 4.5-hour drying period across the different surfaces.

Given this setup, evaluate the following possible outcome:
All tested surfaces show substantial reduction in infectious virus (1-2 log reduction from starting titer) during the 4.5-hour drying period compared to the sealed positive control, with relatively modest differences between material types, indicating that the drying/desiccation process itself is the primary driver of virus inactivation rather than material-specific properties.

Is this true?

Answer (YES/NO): NO